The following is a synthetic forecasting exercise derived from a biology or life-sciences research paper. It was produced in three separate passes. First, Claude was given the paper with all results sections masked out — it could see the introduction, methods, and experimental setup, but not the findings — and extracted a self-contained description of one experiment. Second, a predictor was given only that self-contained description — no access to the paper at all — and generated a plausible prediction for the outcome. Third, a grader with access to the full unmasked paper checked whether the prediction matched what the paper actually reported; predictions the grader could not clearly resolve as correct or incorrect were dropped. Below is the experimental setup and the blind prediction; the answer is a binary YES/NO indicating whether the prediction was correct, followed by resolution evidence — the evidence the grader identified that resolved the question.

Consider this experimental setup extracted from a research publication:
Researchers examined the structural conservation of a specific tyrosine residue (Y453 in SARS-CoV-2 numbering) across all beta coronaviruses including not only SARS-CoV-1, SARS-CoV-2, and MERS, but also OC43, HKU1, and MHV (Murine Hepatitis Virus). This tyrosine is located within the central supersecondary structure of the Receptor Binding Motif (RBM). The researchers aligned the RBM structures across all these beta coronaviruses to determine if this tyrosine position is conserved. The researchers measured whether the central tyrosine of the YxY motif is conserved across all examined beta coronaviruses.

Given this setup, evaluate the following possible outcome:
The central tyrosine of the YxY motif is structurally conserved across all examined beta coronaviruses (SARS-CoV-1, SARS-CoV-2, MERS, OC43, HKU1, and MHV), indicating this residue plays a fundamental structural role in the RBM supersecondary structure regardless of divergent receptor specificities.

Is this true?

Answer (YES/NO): YES